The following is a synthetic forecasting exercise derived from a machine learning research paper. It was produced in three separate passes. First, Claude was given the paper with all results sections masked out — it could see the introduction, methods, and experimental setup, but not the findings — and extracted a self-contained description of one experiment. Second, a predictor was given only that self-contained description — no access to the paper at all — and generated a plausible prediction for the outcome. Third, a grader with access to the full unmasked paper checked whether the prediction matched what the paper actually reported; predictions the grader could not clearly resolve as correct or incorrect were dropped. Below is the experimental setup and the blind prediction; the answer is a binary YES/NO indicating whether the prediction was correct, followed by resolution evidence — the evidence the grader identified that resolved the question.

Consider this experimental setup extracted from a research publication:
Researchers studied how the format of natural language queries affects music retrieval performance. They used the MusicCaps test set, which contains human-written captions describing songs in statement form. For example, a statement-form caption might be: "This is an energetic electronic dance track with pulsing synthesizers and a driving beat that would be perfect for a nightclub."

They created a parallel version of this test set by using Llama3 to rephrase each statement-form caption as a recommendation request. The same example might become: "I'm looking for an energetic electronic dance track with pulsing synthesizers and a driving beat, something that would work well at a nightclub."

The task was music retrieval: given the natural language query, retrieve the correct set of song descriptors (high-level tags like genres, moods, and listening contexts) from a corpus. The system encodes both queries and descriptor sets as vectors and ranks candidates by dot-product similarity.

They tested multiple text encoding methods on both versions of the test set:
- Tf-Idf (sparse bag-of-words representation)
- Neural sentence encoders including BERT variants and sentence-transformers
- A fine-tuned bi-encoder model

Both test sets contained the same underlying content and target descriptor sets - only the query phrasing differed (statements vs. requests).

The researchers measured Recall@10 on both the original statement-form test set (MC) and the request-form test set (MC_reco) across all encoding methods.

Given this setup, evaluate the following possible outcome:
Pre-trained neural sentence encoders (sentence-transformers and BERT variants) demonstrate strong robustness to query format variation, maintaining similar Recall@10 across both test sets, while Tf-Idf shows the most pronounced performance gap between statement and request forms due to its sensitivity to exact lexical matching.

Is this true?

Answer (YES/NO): NO